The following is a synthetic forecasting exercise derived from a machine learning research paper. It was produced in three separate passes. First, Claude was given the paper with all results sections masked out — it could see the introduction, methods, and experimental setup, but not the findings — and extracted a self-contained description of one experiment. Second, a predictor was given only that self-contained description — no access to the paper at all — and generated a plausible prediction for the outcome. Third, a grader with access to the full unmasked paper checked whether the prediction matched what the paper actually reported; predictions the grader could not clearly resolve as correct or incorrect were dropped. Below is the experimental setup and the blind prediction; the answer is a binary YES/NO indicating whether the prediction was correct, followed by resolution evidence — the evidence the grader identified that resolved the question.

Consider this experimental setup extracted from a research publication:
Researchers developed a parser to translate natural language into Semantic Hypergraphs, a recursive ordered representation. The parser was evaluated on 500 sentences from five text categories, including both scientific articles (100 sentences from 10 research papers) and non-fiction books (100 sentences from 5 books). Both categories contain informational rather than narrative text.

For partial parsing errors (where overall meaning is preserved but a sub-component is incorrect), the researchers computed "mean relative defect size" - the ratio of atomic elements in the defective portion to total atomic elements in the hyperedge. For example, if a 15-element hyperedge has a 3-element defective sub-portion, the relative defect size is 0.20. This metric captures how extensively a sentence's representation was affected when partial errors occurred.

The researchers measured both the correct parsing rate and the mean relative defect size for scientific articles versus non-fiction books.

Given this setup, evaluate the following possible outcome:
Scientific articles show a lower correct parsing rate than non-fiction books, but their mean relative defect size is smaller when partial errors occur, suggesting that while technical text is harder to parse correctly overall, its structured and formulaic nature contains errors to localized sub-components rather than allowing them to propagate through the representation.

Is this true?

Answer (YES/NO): NO